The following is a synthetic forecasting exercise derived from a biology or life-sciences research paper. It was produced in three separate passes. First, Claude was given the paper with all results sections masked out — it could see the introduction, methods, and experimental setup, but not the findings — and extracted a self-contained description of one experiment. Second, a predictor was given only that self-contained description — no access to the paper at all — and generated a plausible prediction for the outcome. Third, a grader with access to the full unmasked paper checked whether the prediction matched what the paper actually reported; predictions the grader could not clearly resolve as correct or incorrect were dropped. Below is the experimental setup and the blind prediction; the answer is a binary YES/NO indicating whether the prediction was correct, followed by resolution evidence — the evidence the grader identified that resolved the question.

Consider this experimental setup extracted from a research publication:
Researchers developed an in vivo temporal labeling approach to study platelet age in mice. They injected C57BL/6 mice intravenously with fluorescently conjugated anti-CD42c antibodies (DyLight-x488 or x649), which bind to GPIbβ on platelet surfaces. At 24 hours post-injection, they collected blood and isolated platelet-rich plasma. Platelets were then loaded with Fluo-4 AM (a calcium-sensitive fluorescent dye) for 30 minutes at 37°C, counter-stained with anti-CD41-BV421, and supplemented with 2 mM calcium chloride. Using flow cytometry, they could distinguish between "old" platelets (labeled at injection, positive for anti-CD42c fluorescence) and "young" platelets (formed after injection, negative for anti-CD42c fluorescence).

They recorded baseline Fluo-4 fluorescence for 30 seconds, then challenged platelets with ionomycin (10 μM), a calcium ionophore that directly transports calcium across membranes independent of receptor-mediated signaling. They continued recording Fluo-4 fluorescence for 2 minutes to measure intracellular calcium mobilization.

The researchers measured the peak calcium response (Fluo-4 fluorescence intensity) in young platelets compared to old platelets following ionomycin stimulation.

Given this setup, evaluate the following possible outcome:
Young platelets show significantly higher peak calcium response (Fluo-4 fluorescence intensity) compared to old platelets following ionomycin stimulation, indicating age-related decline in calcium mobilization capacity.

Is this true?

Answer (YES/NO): YES